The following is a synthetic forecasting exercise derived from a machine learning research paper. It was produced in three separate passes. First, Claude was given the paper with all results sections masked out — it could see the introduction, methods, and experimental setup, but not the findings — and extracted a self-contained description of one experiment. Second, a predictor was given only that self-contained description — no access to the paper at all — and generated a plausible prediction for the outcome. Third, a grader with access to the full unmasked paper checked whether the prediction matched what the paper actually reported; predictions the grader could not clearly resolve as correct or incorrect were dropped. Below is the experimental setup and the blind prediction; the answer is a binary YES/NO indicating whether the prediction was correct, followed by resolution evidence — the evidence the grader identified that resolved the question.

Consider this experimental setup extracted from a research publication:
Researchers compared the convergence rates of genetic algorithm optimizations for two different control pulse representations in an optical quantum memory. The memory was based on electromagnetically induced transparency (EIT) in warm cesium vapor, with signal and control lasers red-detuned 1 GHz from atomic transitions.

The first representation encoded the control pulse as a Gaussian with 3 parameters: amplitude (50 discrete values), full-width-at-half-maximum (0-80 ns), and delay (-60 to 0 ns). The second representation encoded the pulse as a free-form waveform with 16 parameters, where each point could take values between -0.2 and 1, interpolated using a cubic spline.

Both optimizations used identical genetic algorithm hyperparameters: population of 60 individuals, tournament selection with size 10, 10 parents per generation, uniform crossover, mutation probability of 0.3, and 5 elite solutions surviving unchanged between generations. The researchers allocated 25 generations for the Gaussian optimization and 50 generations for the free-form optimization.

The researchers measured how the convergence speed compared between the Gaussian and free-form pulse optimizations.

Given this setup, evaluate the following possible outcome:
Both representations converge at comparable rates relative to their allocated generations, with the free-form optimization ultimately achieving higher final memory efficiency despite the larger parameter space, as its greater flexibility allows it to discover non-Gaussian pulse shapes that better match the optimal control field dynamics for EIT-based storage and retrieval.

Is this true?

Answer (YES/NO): NO